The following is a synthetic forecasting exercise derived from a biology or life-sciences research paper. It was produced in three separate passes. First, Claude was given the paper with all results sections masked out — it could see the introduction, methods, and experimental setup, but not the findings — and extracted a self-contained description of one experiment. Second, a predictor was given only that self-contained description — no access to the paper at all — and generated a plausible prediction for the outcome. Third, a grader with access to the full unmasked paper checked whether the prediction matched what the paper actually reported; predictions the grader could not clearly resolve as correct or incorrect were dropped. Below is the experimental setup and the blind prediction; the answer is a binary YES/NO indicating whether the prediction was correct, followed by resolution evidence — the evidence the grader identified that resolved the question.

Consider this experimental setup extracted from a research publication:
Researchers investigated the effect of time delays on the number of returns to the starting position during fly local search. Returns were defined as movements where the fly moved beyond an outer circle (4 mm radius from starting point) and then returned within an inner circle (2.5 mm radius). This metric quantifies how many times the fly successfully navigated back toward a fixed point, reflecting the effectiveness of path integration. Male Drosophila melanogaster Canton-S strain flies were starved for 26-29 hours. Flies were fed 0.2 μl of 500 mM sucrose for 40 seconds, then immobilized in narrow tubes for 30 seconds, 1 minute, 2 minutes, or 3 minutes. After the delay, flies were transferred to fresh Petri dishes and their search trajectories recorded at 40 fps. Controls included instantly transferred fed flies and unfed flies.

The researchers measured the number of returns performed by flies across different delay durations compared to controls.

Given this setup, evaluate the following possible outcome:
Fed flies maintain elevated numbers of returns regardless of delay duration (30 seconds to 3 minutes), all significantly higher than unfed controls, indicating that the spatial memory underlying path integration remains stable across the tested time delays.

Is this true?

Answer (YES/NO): NO